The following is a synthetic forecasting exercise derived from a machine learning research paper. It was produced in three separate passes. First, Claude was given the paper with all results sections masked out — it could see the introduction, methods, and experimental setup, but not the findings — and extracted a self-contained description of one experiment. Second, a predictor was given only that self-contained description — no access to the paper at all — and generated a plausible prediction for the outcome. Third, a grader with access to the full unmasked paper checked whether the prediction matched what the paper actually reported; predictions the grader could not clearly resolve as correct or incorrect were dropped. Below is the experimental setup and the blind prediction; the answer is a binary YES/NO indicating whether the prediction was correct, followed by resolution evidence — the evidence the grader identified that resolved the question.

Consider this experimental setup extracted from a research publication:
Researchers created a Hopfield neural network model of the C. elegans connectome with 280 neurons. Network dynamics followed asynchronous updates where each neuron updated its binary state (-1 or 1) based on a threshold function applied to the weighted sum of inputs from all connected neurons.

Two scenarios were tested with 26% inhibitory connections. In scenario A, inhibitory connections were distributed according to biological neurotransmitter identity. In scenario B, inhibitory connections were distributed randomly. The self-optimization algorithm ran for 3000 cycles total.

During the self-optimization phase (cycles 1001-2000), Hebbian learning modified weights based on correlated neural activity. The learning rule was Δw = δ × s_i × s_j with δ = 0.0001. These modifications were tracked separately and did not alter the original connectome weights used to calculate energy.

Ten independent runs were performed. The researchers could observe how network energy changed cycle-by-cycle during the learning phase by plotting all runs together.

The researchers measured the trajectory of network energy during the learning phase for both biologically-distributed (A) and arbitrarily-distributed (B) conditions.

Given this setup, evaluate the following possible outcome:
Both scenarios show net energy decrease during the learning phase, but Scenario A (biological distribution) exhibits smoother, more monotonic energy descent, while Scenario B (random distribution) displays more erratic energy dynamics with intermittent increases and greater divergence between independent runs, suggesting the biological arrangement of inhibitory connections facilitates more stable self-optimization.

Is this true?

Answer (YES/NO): NO